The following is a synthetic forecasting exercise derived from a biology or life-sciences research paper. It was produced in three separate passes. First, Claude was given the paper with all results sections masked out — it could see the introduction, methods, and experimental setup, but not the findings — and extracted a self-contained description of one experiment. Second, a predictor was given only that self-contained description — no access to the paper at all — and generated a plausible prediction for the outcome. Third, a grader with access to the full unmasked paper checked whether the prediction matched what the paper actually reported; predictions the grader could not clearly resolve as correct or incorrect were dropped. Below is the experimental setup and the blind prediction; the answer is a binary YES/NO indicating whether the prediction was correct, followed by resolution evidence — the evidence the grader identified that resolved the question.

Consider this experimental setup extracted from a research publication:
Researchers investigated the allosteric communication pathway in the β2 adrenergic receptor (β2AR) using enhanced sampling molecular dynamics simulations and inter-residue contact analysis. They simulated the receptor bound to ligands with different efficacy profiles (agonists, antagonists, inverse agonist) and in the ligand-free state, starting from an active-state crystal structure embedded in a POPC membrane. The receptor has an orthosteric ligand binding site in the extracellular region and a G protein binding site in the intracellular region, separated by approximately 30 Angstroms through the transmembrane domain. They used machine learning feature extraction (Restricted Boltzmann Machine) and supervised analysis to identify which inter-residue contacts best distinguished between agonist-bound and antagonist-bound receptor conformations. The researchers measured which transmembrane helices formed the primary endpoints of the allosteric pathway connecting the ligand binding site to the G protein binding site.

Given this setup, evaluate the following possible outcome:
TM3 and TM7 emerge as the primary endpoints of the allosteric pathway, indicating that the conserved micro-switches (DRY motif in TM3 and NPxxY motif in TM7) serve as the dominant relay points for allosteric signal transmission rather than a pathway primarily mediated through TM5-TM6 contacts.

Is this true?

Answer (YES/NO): NO